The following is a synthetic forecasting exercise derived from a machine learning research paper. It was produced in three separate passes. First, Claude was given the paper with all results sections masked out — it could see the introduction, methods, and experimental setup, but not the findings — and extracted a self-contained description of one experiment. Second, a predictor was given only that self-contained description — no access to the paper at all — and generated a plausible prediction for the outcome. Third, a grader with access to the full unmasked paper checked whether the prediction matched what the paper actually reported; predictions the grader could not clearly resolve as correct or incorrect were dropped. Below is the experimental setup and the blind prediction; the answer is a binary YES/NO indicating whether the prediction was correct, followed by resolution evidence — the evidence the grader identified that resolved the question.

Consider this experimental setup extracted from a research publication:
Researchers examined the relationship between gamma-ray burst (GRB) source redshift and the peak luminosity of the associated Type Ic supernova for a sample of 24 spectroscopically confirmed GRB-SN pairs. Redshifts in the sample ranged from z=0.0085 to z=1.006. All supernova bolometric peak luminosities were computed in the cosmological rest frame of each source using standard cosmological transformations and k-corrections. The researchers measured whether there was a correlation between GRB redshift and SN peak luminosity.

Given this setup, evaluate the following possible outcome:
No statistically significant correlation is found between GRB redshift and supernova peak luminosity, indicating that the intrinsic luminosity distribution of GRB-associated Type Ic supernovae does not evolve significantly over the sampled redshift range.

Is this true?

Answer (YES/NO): YES